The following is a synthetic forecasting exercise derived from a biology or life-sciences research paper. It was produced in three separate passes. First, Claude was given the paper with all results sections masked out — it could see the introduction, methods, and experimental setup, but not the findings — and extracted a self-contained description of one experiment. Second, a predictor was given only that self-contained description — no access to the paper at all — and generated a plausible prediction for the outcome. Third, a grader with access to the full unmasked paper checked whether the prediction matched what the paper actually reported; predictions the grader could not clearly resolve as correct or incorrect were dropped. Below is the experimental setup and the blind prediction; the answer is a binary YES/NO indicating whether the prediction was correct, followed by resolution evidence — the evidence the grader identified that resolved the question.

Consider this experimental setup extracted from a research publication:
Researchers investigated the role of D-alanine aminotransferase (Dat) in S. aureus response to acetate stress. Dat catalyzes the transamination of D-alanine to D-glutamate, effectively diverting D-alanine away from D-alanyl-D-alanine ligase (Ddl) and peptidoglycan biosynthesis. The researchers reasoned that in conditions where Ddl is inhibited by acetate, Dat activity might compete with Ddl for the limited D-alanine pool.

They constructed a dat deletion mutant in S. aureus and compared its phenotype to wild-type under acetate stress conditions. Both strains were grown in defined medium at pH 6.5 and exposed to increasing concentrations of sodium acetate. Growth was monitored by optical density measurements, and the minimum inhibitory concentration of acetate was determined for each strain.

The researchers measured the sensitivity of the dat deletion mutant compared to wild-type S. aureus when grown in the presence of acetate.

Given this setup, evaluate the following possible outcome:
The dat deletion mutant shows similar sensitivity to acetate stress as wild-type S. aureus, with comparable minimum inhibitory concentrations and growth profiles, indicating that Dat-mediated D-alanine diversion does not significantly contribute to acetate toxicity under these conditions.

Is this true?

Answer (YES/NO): YES